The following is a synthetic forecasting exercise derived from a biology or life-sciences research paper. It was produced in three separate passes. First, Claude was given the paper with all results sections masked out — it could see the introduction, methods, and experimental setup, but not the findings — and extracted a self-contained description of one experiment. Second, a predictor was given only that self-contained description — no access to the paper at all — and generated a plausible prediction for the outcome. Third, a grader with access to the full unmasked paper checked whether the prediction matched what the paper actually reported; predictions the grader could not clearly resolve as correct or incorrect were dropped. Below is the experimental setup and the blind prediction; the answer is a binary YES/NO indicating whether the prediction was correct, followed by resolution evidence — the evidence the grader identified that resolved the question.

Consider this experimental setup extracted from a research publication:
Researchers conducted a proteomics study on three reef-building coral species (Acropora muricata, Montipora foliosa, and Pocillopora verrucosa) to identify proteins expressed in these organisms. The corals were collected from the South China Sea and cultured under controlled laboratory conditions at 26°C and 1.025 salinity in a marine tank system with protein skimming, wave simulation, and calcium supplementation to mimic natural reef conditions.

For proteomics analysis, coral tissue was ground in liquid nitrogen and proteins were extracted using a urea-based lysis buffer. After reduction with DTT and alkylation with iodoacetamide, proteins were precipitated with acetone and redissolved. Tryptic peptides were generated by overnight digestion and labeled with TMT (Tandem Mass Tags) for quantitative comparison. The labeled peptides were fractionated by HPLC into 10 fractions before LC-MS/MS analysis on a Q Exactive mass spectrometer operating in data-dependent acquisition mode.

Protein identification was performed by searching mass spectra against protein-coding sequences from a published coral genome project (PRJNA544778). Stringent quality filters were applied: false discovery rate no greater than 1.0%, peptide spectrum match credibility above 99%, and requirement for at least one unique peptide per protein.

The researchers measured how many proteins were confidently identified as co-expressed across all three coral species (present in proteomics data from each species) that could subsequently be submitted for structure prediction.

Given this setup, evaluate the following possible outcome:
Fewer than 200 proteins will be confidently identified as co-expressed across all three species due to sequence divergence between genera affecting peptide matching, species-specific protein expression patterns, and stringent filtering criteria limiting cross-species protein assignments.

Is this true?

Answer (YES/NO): NO